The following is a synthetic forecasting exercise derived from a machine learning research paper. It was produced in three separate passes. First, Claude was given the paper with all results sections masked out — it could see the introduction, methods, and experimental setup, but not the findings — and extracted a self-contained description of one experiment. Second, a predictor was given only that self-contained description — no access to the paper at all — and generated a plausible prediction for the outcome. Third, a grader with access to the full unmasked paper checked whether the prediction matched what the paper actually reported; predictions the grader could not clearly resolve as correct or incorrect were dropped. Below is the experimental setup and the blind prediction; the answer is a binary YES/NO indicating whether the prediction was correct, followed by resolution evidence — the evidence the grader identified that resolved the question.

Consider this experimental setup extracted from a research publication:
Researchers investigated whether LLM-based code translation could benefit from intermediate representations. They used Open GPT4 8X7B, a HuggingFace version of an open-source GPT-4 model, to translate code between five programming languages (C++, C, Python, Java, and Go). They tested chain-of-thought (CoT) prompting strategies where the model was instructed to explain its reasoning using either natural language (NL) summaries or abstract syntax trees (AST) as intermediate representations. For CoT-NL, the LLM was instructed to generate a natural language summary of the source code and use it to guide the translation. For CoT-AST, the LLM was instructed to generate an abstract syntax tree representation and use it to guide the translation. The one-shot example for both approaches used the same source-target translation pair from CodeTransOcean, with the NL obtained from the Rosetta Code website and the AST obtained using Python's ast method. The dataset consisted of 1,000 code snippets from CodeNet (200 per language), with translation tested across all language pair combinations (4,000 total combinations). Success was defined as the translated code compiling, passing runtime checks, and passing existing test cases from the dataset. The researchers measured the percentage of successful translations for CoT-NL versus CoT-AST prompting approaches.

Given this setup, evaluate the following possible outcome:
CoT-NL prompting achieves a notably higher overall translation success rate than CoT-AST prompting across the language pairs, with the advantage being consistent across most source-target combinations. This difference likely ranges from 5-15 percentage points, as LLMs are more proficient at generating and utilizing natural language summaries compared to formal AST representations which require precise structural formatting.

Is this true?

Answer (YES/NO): YES